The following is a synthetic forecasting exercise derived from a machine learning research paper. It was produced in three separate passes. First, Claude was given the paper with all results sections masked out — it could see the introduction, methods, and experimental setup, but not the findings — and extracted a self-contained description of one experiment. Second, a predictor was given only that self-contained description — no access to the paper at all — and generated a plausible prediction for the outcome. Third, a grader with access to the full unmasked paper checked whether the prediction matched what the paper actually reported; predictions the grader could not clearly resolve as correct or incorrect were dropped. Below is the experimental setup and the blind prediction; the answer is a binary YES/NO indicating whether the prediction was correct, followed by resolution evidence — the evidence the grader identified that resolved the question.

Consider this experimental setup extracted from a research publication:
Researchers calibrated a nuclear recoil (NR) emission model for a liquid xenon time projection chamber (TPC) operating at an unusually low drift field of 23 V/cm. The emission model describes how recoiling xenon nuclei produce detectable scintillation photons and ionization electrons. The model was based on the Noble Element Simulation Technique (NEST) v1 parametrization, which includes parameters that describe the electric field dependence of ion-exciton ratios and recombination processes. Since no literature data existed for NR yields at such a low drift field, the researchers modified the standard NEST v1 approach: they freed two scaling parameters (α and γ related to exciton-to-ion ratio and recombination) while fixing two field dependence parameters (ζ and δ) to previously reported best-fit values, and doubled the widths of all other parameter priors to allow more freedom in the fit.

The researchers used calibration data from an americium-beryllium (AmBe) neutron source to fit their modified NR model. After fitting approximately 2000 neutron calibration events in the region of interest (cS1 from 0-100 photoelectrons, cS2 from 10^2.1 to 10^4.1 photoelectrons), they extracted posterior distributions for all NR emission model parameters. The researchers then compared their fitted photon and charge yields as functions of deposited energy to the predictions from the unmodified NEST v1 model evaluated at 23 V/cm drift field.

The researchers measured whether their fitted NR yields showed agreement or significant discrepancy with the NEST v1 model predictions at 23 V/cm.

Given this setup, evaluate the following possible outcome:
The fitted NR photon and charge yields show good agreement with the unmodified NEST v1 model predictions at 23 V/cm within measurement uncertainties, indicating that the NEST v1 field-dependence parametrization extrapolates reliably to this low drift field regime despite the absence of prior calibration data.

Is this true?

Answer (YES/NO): YES